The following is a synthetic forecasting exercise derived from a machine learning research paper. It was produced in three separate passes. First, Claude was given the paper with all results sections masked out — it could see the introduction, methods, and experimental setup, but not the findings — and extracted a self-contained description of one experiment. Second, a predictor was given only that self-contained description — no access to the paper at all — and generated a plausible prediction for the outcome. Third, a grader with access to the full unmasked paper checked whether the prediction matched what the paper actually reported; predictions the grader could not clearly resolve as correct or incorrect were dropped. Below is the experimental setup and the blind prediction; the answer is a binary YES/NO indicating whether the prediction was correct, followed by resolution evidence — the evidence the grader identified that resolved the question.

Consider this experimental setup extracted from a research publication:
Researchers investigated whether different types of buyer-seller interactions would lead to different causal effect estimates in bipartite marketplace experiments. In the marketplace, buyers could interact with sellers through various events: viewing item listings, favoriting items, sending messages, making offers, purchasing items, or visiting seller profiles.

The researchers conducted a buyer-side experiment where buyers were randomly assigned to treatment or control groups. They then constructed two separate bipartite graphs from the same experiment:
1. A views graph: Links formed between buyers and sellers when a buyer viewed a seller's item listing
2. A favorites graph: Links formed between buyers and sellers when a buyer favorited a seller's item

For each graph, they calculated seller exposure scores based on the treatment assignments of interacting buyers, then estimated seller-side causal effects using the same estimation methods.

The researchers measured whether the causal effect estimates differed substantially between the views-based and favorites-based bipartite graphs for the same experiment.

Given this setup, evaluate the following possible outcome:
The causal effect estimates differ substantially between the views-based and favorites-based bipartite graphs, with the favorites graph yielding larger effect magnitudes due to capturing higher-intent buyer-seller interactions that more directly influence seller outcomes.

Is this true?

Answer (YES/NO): YES